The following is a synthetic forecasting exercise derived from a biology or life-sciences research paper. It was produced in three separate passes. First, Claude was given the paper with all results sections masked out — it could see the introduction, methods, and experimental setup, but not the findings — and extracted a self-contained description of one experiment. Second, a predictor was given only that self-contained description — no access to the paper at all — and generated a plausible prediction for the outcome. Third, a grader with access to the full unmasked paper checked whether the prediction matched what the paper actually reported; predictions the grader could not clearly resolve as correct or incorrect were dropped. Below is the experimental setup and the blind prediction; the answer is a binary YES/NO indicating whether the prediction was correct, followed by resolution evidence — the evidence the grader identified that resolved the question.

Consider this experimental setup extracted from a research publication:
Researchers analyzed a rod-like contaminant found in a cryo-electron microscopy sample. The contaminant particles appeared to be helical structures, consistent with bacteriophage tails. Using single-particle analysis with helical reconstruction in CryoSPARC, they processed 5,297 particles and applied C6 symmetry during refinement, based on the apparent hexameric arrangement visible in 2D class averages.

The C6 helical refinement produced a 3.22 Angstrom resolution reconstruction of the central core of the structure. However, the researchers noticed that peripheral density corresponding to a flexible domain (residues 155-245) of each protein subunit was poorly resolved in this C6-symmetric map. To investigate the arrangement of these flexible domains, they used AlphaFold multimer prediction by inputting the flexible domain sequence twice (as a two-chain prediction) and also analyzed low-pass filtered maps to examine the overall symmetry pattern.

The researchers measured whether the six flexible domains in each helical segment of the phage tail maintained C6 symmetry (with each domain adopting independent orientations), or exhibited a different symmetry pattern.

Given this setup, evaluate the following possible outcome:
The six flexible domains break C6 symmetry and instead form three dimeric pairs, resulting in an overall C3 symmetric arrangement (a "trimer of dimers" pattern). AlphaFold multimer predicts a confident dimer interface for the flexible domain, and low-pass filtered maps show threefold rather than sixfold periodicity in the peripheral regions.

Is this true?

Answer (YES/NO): YES